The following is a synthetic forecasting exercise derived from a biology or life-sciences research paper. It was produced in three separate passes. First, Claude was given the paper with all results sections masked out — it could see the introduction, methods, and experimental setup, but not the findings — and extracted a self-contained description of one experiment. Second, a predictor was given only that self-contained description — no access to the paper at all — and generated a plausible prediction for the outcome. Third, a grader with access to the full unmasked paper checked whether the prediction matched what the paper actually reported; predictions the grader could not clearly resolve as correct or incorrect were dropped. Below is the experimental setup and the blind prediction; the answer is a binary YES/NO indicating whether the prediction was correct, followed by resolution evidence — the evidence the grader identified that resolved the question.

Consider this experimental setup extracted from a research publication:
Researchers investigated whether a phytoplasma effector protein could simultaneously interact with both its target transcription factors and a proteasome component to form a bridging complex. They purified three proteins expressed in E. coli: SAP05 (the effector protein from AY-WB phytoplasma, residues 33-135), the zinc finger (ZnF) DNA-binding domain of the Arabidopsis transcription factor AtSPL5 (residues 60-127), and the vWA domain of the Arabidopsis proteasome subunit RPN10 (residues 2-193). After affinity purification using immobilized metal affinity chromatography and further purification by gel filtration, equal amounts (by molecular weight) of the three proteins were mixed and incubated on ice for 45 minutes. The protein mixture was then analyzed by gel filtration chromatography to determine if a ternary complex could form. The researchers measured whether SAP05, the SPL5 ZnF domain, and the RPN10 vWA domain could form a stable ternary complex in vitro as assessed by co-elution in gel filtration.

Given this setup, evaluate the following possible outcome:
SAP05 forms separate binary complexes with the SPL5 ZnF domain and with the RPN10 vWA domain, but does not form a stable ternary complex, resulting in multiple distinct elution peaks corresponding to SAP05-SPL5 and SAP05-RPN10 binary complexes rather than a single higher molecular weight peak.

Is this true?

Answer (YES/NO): NO